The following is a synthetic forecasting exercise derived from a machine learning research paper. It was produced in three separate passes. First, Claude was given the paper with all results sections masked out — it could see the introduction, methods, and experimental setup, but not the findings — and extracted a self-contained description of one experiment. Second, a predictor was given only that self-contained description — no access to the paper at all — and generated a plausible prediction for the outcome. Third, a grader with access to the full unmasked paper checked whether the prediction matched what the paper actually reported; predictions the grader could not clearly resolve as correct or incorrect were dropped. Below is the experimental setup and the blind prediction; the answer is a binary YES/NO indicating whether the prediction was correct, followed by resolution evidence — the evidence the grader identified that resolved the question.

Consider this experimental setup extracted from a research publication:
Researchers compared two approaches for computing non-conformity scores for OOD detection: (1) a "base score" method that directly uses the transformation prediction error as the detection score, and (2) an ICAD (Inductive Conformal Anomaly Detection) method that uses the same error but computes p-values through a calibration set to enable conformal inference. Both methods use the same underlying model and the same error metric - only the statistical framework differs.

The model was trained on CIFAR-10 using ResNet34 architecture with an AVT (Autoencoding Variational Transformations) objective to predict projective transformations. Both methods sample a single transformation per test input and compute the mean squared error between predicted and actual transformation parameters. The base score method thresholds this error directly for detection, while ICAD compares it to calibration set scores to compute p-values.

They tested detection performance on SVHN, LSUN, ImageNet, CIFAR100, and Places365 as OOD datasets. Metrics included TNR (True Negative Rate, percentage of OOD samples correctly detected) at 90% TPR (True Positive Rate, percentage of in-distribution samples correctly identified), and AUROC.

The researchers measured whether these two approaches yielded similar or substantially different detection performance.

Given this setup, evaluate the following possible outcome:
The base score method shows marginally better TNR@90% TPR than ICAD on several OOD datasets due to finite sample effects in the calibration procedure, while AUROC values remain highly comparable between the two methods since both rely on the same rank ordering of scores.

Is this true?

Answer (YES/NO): NO